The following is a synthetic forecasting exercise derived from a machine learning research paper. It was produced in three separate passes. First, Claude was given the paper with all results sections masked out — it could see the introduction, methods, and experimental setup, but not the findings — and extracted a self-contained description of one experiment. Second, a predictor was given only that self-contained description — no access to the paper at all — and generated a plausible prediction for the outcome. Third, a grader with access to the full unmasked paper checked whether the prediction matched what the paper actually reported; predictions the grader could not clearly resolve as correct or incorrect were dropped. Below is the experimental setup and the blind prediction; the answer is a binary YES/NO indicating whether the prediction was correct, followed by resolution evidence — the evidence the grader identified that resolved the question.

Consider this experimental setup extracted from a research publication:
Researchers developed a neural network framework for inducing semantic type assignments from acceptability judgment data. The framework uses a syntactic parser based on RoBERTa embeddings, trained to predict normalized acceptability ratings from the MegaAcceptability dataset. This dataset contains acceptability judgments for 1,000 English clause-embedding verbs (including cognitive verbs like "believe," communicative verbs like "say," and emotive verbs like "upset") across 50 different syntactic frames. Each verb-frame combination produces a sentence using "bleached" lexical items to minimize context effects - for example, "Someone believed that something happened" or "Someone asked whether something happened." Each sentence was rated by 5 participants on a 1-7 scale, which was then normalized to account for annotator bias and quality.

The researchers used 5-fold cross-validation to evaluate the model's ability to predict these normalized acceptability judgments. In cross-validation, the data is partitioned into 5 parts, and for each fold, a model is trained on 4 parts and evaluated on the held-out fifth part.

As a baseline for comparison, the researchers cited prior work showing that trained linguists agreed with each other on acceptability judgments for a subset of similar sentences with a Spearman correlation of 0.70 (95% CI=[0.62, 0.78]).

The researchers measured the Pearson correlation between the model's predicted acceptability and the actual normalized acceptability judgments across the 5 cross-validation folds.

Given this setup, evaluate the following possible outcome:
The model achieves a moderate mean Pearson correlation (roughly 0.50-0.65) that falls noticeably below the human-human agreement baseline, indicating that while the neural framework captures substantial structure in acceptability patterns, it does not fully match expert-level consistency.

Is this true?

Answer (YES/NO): NO